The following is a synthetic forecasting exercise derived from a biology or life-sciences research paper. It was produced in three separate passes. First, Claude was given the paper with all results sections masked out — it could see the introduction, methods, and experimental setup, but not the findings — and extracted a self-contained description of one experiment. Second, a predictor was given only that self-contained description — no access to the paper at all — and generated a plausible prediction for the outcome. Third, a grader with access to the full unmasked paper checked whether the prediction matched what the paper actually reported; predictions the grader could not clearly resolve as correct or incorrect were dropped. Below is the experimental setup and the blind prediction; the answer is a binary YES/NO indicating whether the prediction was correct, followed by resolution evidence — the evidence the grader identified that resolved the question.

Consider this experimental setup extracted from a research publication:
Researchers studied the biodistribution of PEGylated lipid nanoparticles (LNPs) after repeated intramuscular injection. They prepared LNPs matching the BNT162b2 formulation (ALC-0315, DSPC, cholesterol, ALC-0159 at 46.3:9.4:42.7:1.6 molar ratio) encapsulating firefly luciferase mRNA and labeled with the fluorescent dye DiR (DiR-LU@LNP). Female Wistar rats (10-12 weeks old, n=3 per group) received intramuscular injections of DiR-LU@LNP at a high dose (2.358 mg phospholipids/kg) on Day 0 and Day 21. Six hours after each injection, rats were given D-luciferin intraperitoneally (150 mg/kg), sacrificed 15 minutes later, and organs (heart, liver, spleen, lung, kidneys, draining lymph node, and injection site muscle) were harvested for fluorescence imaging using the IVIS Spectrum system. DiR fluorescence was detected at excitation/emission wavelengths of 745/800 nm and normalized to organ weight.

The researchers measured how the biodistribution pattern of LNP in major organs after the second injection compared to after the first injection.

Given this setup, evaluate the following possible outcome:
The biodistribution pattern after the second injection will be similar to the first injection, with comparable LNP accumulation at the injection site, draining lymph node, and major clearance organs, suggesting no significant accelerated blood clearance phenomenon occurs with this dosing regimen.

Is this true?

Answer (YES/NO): NO